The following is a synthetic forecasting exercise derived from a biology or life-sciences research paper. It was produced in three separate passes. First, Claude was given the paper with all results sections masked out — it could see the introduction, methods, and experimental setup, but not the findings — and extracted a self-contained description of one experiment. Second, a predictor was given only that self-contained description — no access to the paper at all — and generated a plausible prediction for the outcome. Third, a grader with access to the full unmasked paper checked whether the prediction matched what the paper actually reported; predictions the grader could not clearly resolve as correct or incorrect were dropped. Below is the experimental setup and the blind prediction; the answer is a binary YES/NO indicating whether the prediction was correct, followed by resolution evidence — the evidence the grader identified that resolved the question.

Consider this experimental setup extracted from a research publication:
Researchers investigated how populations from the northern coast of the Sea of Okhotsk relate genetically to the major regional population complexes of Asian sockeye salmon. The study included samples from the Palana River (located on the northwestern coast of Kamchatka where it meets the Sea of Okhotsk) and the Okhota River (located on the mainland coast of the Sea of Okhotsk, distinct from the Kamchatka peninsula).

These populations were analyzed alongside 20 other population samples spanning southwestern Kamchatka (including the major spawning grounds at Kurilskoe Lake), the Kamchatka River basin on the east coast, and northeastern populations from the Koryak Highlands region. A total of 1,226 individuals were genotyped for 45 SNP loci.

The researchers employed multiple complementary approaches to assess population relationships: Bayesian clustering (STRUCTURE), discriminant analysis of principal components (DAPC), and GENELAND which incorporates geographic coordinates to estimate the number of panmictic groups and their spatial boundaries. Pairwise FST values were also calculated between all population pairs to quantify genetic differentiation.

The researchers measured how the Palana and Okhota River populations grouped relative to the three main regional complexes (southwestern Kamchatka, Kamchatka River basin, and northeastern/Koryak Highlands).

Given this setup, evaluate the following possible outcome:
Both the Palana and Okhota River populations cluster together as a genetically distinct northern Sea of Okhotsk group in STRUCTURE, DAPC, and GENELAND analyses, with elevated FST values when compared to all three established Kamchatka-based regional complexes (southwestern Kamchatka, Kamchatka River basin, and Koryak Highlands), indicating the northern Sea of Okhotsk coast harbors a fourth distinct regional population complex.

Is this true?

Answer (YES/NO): NO